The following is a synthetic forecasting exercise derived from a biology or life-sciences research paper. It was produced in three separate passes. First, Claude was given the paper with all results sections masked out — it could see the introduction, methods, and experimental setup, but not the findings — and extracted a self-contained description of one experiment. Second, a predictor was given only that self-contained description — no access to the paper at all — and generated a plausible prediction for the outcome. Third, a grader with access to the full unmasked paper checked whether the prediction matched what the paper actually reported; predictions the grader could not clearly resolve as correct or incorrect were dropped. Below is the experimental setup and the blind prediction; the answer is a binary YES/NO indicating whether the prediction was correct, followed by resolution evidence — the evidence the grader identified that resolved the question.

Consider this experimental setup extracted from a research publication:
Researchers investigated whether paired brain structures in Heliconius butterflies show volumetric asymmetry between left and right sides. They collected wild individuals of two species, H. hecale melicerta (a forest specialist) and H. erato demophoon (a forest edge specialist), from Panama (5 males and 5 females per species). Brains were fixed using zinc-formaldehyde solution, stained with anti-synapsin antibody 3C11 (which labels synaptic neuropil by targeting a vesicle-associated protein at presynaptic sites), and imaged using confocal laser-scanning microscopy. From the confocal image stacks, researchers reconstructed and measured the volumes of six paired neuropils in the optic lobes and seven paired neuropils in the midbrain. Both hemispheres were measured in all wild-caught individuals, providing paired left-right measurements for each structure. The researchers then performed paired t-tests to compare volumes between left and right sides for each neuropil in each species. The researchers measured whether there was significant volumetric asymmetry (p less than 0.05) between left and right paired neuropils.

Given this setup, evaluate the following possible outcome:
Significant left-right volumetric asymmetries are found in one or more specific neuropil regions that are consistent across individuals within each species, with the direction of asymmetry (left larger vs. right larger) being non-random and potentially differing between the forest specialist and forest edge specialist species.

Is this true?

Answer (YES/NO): NO